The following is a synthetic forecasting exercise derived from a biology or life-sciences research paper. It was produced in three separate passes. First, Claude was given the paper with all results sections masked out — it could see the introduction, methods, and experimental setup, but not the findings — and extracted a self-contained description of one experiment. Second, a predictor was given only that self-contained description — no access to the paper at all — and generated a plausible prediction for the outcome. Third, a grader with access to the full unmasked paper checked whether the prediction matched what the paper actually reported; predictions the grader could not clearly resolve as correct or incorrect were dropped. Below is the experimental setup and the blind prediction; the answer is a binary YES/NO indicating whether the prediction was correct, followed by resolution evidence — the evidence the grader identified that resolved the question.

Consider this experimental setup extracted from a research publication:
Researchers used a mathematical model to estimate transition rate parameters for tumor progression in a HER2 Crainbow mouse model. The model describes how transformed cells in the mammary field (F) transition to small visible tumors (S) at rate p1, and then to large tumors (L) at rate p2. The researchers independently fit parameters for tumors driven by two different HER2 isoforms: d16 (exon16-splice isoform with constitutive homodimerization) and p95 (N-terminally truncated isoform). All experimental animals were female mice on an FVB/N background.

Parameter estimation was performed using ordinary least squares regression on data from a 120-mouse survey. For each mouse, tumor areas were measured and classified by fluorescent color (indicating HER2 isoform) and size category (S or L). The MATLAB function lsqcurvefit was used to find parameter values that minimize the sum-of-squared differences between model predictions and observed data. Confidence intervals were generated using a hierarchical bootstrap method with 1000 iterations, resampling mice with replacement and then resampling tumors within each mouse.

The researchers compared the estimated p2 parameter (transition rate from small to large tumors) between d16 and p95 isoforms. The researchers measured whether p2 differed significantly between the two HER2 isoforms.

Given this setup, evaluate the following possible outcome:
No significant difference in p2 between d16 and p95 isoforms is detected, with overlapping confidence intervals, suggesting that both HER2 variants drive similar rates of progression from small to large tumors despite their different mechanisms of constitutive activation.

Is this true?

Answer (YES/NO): NO